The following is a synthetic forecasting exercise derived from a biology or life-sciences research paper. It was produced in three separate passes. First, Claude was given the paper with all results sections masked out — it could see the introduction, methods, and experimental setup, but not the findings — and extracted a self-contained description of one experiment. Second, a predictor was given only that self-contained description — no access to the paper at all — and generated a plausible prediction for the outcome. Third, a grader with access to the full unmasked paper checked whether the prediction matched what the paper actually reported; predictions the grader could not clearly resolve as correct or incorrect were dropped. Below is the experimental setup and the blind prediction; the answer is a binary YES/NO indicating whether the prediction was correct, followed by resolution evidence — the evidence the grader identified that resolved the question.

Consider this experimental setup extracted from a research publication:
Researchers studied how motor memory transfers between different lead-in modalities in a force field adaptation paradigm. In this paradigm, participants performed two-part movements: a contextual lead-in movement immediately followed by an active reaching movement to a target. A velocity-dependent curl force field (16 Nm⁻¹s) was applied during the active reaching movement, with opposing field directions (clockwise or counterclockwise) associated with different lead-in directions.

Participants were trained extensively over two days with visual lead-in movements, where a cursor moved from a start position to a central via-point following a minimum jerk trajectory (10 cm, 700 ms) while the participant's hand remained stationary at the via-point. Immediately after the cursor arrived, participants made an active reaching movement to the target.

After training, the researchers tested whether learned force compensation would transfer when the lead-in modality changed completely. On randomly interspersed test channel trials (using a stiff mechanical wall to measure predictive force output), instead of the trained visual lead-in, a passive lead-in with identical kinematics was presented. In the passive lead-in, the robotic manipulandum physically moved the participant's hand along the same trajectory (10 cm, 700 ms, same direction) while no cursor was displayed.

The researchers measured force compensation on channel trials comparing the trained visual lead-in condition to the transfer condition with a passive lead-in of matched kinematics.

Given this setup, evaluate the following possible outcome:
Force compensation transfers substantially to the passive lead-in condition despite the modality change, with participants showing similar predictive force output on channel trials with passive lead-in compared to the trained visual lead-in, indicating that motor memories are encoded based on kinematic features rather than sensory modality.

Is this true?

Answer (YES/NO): NO